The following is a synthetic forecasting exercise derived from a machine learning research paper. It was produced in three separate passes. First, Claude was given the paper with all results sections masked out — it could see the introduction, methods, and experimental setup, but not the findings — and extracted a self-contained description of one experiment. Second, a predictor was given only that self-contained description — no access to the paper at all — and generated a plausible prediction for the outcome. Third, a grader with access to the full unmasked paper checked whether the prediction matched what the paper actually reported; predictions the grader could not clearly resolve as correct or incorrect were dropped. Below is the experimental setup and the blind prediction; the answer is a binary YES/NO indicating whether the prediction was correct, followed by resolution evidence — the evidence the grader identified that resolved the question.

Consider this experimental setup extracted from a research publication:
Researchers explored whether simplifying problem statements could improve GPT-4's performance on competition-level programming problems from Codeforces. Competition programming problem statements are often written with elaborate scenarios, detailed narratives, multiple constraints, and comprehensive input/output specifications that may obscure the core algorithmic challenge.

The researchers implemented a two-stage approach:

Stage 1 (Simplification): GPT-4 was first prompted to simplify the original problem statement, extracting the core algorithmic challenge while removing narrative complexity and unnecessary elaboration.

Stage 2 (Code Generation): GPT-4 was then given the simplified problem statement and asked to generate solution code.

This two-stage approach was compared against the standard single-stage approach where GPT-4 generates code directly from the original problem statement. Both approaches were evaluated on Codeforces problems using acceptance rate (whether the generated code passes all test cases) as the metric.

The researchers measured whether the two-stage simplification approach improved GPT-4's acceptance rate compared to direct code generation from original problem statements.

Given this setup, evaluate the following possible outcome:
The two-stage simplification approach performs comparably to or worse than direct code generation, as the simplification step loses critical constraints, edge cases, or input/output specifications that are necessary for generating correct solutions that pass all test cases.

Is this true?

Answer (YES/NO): NO